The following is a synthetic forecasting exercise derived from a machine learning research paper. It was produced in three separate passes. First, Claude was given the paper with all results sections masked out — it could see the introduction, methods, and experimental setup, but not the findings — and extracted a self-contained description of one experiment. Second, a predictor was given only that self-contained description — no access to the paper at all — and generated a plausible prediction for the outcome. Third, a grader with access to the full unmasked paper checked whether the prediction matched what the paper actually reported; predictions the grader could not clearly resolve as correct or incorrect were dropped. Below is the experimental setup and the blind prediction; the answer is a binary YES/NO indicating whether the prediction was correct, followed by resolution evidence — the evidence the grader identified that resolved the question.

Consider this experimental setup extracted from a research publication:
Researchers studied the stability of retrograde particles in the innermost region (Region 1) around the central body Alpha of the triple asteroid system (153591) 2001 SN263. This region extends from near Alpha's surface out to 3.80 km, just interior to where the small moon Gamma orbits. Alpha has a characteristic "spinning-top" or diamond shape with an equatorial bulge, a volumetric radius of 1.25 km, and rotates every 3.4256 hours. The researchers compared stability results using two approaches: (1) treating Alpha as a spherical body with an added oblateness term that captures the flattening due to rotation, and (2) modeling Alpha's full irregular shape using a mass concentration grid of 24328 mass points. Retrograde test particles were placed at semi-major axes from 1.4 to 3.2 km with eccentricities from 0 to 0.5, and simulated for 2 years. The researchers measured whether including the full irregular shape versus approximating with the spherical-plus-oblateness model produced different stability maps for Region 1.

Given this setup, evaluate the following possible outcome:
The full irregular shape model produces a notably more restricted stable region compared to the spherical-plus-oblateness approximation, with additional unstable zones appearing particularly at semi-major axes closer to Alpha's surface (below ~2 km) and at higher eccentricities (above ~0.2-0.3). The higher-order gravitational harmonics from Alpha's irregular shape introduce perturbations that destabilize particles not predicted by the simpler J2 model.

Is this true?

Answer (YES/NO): YES